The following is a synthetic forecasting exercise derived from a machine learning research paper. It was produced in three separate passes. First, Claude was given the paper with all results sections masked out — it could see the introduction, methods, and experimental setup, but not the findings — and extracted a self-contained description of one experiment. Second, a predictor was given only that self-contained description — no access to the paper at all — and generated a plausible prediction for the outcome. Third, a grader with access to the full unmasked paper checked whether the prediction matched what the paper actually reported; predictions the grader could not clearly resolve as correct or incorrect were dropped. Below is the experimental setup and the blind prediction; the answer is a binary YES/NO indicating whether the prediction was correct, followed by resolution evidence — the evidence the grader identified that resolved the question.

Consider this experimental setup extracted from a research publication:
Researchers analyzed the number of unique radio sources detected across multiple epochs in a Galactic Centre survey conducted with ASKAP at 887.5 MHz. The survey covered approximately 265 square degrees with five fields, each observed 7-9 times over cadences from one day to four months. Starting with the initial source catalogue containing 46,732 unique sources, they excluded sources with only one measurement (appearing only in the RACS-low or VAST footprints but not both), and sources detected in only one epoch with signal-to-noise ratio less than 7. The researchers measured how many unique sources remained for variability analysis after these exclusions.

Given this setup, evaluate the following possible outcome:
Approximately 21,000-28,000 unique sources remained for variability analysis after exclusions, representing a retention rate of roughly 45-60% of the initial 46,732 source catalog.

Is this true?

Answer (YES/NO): NO